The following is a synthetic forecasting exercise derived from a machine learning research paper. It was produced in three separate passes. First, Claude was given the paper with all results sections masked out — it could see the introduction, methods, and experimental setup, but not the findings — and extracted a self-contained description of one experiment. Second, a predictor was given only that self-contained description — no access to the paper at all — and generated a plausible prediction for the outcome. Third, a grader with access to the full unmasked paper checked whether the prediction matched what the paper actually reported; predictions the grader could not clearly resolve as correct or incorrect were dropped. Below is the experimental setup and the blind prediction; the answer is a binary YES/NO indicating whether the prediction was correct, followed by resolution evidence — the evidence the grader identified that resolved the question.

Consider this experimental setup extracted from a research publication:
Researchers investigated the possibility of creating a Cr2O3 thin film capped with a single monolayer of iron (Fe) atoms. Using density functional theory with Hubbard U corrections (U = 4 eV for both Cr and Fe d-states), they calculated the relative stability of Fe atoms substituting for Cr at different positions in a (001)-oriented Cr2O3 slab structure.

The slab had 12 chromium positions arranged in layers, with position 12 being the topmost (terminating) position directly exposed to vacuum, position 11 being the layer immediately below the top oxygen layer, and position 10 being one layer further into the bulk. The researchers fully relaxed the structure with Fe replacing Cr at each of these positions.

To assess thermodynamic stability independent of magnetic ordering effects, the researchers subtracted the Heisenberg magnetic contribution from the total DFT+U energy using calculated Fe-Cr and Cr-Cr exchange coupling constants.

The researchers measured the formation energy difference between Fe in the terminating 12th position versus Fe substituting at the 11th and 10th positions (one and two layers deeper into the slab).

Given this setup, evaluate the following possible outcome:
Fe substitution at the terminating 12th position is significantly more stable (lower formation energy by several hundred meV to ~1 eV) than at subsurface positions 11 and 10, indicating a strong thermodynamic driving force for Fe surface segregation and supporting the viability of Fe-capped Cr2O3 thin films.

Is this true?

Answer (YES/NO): YES